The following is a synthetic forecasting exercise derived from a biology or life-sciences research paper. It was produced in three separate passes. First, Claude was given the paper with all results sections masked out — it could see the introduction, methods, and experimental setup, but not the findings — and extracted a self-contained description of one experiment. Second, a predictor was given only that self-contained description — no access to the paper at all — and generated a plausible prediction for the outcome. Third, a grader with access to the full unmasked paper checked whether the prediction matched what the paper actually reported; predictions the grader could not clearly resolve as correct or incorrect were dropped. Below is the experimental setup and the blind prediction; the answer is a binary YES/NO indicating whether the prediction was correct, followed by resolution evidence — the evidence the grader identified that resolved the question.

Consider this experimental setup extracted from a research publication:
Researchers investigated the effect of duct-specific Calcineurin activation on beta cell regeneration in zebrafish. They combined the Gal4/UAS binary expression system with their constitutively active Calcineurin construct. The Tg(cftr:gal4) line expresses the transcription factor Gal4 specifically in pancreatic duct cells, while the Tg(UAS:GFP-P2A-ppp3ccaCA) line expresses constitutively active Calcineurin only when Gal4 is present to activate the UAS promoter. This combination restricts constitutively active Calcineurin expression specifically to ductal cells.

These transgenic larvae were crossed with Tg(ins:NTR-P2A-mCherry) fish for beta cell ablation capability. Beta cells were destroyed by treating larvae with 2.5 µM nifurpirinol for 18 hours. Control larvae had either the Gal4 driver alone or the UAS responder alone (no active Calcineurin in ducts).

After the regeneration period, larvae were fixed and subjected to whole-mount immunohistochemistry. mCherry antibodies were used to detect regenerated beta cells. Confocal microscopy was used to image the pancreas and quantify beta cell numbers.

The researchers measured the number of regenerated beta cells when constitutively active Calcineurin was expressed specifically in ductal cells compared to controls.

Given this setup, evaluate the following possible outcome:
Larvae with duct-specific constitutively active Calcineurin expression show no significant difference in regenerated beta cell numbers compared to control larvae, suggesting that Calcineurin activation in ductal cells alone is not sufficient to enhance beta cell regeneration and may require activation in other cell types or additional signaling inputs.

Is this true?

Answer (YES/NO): NO